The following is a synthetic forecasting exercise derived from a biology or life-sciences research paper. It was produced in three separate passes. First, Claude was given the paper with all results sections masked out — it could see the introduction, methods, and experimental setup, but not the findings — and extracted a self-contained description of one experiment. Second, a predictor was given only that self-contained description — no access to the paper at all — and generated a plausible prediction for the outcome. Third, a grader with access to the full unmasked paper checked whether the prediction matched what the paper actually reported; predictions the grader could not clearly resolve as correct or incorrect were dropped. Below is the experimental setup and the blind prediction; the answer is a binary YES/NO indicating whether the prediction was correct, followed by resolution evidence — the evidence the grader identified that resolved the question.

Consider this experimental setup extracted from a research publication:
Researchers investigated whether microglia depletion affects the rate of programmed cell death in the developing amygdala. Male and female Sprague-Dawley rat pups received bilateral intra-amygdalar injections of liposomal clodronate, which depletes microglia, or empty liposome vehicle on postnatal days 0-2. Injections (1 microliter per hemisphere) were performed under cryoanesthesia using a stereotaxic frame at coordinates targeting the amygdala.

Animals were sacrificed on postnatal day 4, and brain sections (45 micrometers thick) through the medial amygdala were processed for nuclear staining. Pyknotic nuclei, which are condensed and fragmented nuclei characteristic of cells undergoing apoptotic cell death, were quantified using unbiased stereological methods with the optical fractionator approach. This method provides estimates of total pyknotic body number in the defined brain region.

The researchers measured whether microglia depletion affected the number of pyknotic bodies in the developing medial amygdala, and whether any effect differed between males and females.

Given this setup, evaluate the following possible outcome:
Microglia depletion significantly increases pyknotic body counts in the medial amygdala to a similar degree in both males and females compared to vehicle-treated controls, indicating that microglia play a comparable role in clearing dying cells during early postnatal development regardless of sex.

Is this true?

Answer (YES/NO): NO